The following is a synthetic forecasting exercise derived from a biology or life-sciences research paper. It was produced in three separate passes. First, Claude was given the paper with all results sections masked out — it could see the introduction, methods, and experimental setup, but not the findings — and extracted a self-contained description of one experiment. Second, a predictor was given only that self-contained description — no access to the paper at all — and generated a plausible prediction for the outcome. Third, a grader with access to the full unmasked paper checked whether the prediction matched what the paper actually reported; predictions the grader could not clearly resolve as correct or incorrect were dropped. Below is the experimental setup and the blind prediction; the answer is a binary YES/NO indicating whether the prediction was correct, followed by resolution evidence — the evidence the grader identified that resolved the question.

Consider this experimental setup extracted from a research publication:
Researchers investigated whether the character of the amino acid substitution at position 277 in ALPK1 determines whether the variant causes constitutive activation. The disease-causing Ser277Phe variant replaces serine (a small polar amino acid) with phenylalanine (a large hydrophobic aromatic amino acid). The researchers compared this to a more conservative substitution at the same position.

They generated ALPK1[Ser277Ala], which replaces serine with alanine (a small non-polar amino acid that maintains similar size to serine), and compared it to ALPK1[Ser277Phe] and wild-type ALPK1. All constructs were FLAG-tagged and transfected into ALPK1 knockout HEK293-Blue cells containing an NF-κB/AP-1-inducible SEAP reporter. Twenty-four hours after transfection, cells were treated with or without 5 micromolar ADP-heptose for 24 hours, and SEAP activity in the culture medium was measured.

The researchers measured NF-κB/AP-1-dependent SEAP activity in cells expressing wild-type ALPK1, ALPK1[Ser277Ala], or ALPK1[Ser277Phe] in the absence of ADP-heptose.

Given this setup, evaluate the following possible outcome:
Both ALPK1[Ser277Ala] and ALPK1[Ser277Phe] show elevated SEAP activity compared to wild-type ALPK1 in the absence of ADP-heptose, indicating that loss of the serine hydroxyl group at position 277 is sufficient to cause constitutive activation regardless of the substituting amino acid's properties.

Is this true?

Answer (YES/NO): NO